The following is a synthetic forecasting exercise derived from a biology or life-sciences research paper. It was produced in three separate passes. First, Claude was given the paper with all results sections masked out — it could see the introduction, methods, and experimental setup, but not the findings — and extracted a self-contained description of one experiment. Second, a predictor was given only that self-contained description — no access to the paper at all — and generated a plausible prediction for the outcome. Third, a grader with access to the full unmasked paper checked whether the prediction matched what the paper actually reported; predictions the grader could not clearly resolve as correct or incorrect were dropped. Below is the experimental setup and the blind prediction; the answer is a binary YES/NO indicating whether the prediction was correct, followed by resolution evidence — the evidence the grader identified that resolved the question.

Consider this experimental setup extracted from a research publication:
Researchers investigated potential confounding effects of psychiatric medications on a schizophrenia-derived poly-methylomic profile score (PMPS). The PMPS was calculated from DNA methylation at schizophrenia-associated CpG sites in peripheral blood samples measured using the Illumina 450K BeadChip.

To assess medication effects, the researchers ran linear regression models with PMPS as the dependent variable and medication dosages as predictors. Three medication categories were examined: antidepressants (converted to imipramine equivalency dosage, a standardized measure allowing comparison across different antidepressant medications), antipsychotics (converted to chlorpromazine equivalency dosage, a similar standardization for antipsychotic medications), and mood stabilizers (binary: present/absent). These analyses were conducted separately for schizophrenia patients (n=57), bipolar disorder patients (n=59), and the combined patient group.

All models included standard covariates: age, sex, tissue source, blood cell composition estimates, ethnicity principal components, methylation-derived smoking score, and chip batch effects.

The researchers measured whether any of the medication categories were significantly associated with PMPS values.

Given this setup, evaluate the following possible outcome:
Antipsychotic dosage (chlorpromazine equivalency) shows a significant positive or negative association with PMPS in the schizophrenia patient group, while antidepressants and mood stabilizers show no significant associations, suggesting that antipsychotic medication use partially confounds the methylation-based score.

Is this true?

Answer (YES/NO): NO